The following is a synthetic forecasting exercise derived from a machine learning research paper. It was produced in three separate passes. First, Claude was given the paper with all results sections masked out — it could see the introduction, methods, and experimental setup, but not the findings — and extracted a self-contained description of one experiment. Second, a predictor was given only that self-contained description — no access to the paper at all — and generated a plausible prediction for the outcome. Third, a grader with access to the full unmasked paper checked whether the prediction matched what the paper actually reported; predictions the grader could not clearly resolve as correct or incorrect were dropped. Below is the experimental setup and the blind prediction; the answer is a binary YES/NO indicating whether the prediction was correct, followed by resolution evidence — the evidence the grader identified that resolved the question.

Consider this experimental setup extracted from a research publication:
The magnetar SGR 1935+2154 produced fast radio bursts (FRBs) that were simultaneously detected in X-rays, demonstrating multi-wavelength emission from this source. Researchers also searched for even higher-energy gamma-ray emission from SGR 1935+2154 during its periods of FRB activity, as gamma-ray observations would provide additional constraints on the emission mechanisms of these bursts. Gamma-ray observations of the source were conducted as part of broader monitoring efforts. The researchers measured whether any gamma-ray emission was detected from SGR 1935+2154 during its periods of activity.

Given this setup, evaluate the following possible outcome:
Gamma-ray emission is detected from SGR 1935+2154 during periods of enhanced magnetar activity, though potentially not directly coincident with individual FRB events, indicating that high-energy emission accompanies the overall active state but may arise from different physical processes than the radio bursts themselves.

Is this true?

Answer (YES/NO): NO